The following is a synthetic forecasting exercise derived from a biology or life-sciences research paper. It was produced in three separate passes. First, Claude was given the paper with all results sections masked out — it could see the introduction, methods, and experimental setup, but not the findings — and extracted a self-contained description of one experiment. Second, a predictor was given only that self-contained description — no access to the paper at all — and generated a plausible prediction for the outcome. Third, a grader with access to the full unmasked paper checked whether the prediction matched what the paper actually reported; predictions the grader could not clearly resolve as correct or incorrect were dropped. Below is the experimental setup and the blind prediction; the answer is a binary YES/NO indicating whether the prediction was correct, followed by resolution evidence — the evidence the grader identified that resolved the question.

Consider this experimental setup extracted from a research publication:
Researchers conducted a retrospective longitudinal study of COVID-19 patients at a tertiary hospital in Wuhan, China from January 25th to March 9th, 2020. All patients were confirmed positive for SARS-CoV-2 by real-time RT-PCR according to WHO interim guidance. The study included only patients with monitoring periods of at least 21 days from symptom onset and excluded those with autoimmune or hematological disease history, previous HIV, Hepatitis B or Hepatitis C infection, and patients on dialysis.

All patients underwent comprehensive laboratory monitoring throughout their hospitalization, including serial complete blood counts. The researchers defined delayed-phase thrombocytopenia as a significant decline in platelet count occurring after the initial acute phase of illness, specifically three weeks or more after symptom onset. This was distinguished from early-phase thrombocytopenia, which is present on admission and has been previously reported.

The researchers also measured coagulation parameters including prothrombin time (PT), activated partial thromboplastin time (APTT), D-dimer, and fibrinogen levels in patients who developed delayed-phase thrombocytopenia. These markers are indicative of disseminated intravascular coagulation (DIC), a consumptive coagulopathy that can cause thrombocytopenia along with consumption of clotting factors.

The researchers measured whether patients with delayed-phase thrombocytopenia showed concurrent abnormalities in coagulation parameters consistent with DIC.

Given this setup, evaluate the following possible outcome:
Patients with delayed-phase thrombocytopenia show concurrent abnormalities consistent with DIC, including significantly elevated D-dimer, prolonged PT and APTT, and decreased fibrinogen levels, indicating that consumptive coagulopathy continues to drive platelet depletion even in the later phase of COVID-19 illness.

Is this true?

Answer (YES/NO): NO